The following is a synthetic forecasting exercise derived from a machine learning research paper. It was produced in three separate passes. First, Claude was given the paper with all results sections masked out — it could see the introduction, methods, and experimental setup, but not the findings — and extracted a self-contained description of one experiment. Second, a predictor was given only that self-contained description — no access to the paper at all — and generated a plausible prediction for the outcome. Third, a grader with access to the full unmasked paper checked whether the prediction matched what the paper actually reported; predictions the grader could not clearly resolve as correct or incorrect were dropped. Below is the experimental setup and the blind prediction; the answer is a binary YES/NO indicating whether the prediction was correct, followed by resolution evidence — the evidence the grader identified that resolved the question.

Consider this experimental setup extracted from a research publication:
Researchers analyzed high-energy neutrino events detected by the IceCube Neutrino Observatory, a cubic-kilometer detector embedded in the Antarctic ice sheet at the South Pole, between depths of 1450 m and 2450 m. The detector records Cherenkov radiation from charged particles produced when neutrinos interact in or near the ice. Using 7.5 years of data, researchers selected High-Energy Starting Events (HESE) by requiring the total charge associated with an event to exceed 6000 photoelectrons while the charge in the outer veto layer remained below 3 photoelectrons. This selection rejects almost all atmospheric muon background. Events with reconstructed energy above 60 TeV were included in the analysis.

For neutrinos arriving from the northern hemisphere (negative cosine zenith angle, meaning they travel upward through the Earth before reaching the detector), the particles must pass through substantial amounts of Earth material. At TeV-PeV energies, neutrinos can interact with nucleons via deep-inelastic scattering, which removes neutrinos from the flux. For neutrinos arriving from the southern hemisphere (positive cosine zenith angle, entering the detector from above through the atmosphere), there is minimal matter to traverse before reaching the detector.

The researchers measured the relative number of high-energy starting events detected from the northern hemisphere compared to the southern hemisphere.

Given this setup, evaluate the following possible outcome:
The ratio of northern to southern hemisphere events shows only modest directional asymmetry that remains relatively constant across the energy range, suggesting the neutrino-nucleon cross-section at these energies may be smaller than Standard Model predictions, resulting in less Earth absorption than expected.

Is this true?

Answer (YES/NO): NO